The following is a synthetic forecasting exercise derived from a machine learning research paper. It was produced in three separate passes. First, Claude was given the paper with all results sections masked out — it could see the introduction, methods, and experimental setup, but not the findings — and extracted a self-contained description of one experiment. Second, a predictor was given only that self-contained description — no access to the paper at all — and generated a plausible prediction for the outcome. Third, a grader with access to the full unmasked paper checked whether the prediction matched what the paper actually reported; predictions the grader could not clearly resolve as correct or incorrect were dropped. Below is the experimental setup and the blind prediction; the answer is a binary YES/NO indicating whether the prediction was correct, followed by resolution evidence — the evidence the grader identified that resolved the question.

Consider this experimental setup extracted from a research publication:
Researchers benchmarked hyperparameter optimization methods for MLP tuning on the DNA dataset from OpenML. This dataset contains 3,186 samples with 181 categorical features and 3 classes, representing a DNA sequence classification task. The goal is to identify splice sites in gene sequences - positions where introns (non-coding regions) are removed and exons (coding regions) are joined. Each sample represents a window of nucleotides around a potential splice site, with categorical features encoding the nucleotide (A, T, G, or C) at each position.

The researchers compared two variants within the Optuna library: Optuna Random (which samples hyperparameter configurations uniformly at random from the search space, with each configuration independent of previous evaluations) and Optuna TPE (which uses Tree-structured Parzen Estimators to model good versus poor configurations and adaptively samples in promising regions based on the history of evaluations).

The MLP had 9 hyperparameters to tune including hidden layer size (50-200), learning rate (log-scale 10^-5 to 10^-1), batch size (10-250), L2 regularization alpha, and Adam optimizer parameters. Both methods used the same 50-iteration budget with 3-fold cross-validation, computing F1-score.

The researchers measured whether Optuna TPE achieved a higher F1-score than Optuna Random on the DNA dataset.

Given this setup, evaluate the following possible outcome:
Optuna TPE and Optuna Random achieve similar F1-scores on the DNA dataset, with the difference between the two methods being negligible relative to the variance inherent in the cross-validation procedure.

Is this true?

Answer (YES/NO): YES